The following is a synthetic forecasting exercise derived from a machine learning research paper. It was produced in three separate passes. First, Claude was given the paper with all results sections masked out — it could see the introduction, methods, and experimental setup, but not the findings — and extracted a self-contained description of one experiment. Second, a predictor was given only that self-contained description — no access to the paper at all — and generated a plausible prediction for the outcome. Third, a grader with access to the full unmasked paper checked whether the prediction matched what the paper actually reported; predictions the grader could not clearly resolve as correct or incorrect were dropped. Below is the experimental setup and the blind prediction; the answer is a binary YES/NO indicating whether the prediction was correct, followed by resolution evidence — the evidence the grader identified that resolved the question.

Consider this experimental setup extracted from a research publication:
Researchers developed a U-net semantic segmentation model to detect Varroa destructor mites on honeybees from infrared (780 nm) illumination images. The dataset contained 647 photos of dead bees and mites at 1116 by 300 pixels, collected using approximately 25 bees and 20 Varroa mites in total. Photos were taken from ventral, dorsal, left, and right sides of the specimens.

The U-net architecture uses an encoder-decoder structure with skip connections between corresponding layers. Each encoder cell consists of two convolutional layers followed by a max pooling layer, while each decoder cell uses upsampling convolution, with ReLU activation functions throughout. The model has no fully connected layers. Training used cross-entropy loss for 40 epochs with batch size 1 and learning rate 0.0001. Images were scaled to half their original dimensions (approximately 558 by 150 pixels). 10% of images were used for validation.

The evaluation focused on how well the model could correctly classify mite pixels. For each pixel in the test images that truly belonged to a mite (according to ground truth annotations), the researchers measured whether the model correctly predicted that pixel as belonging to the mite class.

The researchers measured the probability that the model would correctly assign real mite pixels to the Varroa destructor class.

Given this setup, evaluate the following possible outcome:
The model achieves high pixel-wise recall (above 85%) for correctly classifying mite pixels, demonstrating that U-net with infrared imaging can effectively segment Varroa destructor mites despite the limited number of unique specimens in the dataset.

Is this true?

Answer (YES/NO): NO